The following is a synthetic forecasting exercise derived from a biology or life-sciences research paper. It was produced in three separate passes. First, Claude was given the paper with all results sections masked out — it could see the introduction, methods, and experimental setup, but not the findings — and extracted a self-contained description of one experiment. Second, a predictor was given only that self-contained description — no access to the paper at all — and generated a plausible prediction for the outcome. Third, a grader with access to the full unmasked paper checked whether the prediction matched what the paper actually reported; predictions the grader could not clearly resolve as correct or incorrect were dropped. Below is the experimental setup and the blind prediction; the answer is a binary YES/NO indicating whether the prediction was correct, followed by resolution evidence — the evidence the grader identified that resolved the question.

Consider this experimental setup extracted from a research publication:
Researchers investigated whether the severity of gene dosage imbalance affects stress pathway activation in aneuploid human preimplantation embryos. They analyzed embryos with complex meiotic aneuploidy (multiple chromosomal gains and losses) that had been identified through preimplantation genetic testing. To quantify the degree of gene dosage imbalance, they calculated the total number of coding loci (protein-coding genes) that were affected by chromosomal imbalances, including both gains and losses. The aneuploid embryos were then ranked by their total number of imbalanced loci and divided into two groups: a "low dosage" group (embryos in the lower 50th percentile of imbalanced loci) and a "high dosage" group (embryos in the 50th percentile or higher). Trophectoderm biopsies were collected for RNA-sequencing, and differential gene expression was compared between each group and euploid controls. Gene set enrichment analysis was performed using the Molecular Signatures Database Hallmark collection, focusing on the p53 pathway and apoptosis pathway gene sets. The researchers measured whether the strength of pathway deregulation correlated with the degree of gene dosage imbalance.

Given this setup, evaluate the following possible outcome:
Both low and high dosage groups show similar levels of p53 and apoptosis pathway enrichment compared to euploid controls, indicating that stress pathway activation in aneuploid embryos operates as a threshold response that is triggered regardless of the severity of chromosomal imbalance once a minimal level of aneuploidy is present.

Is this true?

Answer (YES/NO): NO